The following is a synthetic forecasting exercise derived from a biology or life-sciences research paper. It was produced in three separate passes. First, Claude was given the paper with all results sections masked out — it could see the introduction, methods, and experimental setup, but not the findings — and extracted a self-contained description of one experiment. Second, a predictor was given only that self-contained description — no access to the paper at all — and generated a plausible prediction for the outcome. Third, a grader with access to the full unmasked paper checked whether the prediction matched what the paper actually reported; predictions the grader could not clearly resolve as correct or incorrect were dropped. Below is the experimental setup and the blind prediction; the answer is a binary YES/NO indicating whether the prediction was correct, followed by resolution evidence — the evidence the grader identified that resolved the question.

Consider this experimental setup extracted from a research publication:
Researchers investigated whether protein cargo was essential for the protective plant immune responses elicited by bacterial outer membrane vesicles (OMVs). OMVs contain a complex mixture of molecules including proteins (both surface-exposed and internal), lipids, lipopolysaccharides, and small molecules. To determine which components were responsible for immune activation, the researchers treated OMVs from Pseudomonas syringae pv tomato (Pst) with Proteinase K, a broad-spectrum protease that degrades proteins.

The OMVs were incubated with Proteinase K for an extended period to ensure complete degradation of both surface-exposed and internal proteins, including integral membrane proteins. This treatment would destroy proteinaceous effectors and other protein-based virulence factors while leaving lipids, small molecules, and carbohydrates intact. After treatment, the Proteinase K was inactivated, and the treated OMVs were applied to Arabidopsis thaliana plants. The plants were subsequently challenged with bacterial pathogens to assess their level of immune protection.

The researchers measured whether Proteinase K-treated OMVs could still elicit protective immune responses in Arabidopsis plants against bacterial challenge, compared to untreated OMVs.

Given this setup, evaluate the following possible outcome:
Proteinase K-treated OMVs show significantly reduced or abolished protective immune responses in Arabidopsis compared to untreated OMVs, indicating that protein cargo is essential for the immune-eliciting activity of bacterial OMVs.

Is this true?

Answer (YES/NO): NO